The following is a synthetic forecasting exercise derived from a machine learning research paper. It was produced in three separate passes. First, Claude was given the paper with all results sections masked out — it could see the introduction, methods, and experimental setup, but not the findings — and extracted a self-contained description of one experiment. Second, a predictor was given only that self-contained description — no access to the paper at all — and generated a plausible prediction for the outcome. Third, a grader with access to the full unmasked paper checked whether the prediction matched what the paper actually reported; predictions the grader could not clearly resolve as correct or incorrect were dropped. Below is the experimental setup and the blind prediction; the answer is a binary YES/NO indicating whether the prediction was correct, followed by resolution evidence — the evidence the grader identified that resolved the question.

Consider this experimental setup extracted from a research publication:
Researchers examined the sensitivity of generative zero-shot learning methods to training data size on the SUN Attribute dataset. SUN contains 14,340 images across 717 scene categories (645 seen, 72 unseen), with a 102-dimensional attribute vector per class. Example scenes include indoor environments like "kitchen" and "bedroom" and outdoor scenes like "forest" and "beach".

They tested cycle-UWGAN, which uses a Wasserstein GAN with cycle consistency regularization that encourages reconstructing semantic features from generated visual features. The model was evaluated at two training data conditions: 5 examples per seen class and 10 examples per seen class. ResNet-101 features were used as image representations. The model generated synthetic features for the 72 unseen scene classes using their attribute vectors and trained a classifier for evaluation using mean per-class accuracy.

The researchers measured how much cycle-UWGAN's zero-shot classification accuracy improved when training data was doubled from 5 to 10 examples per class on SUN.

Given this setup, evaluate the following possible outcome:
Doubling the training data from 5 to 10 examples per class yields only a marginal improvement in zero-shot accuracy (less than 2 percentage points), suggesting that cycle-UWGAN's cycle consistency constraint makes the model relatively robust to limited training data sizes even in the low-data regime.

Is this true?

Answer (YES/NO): YES